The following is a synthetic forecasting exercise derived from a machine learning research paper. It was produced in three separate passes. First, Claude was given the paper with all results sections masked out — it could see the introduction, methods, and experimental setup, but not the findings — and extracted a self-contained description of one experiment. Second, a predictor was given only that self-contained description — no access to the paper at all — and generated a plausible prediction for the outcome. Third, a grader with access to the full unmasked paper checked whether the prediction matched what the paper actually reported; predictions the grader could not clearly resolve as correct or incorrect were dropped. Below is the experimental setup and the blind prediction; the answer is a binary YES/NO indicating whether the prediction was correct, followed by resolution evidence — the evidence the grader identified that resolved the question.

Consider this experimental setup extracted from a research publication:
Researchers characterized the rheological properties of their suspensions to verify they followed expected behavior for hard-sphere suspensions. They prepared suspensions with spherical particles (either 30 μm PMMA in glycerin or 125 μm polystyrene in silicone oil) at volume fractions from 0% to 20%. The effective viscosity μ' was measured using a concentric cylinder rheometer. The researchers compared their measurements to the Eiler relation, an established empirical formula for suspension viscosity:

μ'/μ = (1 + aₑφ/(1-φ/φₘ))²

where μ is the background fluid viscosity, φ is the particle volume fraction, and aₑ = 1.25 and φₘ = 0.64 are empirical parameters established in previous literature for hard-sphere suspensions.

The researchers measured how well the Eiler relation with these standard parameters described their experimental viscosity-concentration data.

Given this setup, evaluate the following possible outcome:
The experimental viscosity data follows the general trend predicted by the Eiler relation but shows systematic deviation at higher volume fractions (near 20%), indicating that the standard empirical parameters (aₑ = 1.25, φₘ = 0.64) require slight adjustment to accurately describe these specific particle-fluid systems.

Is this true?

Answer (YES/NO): NO